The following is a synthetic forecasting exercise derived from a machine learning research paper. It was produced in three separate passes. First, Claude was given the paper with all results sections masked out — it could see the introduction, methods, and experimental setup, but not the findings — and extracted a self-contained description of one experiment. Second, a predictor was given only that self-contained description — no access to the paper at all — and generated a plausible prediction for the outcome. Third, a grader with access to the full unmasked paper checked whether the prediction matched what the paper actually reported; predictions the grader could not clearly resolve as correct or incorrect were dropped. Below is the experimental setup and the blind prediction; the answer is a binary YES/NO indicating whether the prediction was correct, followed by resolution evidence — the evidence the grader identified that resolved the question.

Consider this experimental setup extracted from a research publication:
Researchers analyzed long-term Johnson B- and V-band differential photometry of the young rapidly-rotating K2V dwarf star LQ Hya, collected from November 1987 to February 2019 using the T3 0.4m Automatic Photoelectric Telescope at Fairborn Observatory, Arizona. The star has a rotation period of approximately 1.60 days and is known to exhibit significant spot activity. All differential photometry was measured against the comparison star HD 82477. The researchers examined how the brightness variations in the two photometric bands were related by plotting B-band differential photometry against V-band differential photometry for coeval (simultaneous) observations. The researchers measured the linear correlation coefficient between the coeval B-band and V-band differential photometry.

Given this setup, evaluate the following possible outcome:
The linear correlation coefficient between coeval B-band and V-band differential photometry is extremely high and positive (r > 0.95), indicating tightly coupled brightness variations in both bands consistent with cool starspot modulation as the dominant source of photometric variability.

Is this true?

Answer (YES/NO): YES